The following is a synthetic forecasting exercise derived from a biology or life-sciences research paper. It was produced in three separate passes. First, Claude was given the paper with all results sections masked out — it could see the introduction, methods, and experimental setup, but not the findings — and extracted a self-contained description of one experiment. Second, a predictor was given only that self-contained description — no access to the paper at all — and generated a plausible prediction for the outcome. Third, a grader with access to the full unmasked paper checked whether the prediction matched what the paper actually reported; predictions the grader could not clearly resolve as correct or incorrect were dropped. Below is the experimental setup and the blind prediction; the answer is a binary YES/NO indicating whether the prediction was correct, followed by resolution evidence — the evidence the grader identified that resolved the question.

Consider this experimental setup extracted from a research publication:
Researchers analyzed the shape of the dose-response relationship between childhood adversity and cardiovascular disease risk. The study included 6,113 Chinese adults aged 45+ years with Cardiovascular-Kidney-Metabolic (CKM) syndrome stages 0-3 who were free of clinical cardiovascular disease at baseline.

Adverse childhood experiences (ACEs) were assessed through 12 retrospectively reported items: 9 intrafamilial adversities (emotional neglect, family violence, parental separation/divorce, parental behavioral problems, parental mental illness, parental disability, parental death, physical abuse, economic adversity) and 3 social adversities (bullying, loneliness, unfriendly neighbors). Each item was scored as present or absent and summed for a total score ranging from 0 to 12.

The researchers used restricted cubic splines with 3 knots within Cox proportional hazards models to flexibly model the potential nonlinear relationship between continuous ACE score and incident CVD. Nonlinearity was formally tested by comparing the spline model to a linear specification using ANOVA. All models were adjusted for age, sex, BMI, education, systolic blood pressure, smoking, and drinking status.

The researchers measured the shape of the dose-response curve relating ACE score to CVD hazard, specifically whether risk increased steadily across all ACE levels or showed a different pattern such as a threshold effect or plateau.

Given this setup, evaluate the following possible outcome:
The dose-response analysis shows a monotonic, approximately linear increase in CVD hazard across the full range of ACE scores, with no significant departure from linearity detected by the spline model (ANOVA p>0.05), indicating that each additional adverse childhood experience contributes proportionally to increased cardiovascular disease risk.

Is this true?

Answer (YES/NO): NO